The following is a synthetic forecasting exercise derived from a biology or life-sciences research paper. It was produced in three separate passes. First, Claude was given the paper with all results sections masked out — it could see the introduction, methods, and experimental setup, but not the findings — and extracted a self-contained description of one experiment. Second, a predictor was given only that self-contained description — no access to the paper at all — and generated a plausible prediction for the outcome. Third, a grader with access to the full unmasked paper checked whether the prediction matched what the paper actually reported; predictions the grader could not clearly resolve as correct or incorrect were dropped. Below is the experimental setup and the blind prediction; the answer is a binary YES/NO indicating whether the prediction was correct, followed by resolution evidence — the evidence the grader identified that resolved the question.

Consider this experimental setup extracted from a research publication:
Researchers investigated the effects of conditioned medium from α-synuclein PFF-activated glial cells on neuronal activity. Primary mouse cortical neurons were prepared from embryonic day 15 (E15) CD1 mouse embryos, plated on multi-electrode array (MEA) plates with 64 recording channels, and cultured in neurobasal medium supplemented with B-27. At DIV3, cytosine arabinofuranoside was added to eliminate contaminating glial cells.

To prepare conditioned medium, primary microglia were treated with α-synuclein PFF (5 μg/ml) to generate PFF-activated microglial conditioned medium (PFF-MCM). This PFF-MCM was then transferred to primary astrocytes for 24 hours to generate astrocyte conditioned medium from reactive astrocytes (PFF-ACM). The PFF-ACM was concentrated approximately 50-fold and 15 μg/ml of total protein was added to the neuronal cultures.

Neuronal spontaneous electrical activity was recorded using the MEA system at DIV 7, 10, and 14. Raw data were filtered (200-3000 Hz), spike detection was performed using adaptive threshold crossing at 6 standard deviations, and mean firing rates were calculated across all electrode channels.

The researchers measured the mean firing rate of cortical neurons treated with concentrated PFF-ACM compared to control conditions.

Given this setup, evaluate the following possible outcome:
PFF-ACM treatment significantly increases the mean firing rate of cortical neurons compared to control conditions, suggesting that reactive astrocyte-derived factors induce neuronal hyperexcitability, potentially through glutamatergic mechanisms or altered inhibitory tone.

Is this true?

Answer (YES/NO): NO